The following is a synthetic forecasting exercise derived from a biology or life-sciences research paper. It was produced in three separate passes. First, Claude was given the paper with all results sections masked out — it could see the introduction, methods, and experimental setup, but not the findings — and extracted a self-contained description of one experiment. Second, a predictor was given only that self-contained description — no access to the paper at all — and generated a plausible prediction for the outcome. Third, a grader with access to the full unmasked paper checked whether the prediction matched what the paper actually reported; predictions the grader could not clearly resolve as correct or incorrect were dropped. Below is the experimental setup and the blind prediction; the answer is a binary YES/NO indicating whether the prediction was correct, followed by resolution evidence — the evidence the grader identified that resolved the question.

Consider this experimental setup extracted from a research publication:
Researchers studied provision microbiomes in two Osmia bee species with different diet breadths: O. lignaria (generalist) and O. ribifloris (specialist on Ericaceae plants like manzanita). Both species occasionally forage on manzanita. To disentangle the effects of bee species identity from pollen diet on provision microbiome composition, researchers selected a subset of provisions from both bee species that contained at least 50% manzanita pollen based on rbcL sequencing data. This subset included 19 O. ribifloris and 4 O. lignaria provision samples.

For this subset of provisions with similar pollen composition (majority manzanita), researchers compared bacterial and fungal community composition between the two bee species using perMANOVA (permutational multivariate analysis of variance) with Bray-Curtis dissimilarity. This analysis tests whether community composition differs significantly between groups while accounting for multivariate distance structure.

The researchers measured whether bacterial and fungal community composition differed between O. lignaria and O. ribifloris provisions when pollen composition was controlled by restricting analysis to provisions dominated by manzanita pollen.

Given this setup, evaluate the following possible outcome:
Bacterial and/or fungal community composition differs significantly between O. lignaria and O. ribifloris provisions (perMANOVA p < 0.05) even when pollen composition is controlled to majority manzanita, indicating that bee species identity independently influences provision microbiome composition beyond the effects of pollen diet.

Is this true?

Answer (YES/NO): NO